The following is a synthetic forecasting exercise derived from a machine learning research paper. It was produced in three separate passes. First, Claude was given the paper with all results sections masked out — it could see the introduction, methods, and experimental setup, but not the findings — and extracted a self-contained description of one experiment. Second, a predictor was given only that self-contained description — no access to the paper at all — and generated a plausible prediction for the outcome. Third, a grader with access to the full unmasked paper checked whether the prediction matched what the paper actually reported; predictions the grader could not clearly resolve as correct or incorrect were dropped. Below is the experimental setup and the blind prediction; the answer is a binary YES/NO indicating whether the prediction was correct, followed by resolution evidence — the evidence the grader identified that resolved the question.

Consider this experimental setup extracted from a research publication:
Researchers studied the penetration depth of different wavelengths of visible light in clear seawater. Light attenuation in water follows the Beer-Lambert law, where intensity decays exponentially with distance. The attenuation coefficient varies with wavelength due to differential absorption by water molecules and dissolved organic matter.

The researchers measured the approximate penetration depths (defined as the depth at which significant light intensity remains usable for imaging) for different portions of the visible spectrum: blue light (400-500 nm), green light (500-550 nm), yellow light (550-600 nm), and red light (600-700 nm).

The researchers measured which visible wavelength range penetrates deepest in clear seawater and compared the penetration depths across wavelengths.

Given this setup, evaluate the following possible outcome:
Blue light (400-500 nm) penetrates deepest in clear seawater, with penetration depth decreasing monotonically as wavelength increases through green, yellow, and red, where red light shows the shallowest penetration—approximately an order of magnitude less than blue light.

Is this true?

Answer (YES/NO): YES